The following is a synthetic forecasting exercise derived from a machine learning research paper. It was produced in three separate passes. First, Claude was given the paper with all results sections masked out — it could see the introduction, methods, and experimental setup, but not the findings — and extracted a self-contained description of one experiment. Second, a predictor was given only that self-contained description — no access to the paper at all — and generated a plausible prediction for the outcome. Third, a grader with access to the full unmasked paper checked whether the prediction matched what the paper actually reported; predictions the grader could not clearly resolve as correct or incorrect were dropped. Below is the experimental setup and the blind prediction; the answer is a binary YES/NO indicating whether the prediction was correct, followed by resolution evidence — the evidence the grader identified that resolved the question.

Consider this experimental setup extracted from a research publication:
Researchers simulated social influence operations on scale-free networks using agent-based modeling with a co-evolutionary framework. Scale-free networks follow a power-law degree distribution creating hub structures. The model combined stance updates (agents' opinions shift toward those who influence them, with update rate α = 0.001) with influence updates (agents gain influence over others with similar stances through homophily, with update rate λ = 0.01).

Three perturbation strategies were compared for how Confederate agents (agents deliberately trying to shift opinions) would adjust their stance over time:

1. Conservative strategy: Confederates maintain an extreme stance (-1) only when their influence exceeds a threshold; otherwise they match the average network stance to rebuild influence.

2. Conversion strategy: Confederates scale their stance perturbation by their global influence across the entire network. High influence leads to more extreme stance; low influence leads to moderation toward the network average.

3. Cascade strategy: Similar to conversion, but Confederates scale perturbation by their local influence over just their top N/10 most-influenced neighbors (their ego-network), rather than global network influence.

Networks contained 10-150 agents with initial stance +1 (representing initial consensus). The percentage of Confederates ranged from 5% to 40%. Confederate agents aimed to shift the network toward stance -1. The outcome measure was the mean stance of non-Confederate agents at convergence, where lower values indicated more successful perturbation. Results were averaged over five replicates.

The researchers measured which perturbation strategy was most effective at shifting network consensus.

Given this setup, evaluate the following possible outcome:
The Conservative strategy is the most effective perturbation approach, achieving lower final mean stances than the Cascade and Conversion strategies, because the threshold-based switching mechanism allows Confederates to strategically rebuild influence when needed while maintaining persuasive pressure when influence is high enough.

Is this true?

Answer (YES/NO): NO